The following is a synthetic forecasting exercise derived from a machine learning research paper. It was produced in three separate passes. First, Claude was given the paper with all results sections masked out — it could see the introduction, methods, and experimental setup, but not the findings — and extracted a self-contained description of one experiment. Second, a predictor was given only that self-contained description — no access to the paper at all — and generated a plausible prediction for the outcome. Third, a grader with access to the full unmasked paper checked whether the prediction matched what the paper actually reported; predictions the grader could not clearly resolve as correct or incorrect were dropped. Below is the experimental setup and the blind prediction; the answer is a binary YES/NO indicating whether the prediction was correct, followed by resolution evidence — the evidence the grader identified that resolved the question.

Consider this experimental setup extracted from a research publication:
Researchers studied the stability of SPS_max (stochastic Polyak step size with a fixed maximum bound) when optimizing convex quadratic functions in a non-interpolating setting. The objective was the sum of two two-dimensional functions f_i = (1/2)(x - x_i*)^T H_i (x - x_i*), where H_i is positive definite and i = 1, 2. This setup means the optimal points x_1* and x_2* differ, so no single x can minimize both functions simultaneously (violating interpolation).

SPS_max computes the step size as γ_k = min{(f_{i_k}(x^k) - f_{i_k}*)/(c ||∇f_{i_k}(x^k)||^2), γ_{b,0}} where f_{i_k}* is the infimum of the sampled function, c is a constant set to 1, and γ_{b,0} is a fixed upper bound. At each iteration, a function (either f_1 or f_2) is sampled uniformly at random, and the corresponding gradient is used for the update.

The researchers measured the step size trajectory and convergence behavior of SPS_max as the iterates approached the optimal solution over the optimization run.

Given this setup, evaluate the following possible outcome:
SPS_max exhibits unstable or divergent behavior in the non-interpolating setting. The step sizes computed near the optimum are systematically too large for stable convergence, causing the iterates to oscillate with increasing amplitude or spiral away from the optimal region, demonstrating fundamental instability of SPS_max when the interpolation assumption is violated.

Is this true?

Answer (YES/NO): YES